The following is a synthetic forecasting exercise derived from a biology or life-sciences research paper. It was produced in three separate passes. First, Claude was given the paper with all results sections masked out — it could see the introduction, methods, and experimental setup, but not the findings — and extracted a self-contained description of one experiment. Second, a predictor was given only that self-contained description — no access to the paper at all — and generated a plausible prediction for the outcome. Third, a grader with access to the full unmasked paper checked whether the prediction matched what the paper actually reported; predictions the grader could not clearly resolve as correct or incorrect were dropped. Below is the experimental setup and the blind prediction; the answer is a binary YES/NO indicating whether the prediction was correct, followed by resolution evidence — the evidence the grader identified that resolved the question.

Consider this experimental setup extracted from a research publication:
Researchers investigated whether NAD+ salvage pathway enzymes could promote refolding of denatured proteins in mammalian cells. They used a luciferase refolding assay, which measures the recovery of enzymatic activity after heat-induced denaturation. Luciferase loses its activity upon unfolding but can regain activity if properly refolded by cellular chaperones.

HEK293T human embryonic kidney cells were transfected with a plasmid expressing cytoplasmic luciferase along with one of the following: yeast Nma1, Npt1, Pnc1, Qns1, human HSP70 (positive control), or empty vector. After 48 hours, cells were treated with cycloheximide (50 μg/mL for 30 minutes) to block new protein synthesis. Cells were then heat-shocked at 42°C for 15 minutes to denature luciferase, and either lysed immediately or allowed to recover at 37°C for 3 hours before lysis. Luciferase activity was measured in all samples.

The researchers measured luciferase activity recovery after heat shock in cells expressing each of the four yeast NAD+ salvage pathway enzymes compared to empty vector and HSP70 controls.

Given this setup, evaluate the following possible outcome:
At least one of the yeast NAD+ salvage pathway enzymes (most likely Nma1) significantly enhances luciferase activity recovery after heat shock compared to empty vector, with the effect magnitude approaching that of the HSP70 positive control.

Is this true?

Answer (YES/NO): NO